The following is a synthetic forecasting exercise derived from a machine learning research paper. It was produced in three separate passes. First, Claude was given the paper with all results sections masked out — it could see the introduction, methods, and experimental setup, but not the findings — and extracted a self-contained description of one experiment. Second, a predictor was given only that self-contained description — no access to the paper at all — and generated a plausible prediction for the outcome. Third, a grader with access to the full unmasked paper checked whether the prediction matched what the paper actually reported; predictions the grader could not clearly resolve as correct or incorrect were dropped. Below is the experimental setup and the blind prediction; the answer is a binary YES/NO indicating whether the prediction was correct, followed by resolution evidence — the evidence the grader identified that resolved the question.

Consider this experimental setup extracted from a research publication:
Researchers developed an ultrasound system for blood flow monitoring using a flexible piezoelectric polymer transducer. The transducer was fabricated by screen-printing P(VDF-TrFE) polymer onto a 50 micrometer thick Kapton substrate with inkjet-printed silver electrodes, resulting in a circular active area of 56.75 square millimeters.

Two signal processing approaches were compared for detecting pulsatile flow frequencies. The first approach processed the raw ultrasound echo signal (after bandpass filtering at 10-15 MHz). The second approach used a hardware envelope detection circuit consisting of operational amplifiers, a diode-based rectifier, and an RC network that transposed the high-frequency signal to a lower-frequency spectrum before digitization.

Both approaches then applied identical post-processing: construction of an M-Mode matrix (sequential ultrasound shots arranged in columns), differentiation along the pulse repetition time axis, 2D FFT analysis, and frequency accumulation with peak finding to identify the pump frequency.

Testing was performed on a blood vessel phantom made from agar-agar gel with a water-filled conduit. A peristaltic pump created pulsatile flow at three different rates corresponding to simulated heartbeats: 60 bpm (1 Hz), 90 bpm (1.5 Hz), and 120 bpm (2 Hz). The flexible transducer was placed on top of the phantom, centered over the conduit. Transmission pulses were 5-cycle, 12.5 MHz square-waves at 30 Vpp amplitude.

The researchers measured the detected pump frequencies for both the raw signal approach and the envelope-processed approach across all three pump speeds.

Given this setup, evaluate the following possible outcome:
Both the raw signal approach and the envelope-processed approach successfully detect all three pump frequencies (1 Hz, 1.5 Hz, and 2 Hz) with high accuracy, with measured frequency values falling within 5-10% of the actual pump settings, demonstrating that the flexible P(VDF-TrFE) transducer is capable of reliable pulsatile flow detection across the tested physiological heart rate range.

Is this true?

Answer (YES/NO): YES